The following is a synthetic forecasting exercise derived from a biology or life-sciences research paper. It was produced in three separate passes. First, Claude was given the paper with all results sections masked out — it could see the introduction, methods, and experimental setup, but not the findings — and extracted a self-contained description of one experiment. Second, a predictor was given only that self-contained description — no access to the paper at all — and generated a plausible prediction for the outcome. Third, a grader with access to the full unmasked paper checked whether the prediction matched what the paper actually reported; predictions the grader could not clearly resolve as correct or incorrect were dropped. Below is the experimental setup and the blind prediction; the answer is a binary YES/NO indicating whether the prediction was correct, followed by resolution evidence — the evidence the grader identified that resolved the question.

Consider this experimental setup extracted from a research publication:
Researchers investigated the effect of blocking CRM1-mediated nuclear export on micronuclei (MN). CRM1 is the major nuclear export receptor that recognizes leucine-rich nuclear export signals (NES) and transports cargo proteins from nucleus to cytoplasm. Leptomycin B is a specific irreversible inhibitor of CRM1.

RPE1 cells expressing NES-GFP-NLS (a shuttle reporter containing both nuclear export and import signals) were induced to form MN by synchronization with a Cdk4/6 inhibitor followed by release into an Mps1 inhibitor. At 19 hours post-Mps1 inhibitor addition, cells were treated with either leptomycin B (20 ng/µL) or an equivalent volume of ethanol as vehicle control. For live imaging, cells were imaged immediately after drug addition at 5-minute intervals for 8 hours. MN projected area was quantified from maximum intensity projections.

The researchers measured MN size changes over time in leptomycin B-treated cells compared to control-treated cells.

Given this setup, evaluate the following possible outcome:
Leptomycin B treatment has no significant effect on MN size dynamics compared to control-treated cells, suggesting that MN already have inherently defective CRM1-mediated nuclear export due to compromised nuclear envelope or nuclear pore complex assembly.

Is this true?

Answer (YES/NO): NO